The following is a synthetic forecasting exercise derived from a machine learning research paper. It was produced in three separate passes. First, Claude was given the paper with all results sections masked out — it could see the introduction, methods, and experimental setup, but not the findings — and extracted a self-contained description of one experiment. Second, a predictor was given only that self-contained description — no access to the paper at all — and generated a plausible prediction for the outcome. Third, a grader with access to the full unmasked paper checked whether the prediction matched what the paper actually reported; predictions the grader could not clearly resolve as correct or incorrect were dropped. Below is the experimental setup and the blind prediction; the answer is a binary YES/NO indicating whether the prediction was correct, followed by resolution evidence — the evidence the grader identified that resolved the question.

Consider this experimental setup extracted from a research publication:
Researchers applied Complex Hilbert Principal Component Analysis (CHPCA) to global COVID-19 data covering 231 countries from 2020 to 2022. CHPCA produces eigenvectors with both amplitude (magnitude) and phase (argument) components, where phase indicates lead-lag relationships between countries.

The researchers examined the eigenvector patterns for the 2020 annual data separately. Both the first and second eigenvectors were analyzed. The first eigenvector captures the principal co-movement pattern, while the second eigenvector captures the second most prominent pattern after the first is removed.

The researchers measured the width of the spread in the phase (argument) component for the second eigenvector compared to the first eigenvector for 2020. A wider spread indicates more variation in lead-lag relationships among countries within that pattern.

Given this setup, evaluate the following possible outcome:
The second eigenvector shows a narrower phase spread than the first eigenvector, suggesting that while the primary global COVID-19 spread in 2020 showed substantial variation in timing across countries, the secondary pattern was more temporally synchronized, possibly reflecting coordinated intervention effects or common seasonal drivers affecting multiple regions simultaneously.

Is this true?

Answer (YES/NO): NO